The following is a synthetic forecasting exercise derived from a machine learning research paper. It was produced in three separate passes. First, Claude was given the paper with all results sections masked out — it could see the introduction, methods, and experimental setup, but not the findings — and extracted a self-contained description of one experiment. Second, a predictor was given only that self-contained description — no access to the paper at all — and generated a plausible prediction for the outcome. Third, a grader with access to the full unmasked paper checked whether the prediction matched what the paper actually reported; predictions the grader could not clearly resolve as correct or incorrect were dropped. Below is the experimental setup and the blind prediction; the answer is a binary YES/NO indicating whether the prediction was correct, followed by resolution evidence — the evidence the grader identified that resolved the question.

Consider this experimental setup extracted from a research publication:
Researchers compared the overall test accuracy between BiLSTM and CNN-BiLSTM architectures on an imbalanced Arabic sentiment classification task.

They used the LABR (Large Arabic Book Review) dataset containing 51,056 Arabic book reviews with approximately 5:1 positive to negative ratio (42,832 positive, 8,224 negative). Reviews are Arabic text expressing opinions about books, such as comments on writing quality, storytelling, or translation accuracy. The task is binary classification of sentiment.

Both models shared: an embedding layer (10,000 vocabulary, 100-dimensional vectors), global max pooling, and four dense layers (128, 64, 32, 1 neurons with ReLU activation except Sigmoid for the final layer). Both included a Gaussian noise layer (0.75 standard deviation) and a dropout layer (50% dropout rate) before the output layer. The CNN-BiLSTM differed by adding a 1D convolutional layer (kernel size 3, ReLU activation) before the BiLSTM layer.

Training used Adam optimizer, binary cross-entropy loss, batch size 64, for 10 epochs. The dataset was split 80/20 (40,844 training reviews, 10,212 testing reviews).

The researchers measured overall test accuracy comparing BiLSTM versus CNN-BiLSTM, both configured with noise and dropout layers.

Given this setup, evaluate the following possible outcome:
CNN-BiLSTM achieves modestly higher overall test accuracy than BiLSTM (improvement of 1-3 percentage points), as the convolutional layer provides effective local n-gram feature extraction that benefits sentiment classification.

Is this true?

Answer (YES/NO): NO